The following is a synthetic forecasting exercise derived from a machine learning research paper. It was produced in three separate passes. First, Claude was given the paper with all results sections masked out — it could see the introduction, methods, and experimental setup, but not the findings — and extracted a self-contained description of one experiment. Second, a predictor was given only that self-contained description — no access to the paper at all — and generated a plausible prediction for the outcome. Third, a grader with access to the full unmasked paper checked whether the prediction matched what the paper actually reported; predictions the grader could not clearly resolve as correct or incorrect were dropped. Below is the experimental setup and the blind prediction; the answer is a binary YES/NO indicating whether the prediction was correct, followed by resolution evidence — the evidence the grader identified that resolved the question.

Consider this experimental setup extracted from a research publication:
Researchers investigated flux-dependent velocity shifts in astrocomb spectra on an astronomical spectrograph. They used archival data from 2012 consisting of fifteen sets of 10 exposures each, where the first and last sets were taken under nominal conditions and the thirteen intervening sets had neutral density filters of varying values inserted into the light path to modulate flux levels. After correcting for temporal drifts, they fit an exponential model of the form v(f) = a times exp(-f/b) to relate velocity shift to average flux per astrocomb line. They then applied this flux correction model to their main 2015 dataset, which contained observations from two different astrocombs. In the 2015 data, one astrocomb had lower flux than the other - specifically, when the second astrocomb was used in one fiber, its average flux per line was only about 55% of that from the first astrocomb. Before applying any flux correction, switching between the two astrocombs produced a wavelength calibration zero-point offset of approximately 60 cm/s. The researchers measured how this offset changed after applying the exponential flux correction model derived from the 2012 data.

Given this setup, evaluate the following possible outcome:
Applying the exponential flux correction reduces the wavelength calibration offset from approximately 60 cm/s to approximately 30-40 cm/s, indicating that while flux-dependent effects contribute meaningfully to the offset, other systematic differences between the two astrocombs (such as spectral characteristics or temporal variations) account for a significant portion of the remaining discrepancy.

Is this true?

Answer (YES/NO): NO